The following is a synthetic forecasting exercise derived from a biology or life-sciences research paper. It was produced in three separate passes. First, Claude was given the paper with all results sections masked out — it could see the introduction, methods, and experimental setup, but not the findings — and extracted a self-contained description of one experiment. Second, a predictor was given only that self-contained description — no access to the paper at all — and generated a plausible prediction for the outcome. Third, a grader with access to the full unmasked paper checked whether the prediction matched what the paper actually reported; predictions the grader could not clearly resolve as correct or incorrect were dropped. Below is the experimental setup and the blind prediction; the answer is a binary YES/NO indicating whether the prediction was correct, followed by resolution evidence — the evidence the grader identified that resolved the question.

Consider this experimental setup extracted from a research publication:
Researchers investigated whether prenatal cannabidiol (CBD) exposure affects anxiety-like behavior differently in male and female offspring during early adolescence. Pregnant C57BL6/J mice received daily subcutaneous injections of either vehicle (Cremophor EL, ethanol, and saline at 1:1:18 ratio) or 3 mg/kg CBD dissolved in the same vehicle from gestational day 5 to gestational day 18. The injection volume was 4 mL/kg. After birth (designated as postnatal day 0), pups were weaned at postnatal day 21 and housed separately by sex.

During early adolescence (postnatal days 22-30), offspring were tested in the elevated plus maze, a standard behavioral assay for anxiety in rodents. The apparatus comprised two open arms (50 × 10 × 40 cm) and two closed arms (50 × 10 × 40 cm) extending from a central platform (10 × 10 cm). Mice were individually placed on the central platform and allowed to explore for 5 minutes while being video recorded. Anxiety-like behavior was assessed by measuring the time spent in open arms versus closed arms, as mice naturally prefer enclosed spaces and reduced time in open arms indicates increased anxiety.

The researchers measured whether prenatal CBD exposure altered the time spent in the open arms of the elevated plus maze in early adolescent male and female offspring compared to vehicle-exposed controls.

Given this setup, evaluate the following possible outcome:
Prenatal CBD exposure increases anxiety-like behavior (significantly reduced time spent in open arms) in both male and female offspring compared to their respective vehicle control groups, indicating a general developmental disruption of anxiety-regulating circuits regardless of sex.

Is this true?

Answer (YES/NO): NO